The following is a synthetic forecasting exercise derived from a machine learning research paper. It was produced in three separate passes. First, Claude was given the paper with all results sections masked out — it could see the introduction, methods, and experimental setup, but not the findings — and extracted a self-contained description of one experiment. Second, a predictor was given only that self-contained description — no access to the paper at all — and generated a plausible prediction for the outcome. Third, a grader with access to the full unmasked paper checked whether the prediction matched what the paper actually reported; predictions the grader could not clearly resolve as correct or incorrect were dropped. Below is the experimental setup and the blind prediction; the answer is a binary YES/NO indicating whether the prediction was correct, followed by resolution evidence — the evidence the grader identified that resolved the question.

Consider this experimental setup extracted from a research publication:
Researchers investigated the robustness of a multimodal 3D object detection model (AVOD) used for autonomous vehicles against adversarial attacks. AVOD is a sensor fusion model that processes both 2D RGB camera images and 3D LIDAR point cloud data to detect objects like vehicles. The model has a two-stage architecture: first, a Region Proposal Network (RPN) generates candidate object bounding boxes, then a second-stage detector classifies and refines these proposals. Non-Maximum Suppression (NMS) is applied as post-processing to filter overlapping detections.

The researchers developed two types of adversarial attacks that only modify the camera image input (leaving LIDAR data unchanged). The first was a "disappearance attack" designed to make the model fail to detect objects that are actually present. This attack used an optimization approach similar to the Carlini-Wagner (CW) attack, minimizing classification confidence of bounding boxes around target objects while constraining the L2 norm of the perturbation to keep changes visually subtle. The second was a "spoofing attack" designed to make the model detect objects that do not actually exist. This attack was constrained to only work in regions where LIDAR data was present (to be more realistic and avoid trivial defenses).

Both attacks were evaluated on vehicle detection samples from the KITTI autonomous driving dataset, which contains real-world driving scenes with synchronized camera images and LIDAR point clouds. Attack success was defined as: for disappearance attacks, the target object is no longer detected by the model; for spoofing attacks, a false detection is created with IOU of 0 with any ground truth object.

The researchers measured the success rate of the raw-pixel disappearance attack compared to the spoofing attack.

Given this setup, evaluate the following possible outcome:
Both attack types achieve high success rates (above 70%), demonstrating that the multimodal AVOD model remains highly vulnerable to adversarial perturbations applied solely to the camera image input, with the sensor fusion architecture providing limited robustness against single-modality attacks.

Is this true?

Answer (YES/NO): YES